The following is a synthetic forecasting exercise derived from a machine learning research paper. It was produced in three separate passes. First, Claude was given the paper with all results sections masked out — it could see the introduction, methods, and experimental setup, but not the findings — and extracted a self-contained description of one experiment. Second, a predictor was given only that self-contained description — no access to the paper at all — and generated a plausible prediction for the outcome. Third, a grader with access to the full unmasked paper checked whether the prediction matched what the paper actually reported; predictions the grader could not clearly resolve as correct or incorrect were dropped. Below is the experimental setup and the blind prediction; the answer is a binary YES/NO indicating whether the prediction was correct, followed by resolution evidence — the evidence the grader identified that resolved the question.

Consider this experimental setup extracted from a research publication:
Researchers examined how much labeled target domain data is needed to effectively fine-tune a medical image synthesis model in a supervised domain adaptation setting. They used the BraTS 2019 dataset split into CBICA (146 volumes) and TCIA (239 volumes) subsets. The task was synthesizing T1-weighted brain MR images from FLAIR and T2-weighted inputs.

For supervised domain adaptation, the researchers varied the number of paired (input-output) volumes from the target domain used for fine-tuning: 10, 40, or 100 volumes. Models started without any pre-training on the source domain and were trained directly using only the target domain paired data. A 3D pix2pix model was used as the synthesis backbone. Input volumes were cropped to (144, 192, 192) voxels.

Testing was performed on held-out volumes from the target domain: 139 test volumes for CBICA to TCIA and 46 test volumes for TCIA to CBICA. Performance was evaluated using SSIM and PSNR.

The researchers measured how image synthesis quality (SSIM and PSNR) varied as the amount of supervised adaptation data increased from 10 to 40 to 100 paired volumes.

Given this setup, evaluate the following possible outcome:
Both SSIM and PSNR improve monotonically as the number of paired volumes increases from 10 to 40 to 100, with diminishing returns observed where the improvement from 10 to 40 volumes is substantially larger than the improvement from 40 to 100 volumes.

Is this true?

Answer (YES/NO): NO